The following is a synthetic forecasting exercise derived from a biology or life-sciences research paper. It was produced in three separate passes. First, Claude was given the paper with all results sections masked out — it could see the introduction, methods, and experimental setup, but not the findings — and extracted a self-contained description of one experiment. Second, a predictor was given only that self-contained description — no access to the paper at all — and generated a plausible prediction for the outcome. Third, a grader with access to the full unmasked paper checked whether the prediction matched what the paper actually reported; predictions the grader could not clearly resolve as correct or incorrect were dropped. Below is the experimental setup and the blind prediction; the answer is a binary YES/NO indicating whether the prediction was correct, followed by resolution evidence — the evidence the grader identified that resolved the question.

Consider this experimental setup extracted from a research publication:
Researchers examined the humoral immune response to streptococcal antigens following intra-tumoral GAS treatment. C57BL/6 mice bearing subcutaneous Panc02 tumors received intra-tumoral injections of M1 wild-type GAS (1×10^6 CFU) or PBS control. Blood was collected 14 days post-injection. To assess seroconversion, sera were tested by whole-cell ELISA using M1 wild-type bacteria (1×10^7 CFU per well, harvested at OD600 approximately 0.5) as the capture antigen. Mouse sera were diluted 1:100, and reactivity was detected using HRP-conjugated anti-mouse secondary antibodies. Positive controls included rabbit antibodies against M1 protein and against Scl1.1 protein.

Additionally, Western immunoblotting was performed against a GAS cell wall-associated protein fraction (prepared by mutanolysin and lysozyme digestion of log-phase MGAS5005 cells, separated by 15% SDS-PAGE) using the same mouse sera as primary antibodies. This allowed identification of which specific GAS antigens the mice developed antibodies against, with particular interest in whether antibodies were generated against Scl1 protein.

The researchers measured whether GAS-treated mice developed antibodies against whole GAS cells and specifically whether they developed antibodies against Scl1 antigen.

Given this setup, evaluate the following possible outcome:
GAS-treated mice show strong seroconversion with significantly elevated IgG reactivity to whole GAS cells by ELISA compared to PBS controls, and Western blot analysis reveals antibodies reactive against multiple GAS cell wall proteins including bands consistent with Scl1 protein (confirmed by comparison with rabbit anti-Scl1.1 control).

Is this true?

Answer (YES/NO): NO